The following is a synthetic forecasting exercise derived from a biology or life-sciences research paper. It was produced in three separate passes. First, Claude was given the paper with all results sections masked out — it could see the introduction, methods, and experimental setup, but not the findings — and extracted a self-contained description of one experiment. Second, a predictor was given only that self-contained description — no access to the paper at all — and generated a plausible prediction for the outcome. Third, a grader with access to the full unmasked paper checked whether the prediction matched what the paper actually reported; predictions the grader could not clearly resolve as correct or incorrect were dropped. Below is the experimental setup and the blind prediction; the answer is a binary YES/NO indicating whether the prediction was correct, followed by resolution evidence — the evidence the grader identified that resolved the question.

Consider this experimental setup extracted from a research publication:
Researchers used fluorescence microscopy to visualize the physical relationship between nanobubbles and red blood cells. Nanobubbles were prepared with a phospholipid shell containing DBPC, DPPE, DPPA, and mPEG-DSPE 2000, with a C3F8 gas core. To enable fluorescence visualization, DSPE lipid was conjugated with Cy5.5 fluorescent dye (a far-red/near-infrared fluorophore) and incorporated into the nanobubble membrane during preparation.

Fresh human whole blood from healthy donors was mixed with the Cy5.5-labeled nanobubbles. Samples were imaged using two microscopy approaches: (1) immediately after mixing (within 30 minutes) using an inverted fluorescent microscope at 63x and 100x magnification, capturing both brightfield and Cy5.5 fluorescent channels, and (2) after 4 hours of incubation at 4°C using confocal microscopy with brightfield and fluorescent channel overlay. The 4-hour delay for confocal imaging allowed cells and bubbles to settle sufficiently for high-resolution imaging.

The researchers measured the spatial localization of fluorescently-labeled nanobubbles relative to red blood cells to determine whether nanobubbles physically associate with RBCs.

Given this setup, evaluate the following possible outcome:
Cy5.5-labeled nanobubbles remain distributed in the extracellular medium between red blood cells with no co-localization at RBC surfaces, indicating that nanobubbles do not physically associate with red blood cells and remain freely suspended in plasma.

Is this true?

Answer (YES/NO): NO